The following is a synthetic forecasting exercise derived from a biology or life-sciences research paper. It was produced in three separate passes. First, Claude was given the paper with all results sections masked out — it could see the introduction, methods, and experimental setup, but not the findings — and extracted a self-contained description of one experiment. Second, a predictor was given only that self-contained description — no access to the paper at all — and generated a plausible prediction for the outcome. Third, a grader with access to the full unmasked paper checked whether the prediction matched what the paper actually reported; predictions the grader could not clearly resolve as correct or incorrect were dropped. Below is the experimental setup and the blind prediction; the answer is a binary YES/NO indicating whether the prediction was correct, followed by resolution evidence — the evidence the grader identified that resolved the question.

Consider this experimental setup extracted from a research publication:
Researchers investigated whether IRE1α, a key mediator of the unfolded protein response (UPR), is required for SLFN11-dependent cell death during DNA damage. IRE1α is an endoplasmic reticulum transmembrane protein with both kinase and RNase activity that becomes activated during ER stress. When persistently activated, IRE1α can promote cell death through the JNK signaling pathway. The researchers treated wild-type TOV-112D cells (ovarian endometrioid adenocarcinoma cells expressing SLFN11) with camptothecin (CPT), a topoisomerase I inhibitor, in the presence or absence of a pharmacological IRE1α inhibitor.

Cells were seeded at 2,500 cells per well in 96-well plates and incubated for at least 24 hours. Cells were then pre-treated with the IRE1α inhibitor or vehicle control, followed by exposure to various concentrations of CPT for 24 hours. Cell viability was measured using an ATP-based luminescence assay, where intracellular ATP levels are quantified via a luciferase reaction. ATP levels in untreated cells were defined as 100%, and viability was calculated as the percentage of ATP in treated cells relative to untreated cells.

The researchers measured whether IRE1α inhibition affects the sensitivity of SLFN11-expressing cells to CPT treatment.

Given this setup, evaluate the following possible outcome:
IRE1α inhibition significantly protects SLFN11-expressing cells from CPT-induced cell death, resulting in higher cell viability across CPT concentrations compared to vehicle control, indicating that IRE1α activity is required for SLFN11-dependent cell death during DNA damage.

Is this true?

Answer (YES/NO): NO